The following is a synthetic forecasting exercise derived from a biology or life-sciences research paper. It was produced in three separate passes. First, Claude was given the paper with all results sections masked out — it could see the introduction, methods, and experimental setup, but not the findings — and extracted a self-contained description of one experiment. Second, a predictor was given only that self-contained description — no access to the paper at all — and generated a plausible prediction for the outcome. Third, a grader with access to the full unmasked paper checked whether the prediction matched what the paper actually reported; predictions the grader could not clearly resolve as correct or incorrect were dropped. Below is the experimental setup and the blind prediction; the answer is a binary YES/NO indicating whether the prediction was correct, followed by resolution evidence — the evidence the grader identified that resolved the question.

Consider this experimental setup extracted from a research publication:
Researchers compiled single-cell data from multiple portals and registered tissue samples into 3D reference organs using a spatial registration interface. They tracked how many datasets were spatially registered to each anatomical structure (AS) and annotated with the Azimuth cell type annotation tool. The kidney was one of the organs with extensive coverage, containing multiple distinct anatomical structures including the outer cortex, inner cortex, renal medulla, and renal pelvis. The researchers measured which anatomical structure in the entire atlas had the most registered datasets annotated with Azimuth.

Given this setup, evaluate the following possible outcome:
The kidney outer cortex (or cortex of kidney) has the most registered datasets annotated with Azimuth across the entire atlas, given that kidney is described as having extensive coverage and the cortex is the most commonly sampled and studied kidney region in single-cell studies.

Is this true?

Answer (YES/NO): YES